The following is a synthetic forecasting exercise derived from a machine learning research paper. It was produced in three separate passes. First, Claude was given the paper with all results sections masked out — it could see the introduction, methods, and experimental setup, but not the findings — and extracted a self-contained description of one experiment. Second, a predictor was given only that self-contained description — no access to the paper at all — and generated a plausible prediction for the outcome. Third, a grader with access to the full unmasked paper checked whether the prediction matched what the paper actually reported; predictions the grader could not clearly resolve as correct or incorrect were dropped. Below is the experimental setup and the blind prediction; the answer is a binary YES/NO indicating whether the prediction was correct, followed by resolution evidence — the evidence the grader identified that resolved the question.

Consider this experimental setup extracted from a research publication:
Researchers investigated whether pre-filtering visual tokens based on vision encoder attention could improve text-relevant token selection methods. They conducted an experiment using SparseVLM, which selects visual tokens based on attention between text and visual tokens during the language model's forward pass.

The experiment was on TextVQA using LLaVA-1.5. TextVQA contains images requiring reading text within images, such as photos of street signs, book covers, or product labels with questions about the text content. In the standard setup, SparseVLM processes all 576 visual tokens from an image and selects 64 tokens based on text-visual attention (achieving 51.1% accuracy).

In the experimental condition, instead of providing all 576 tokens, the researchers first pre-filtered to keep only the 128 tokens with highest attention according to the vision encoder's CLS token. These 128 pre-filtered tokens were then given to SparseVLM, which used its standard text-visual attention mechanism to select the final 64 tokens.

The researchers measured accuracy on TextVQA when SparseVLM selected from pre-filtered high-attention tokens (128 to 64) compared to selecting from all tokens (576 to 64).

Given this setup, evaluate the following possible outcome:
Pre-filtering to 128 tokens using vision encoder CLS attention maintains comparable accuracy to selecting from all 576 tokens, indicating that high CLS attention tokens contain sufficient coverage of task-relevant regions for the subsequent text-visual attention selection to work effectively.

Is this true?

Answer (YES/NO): NO